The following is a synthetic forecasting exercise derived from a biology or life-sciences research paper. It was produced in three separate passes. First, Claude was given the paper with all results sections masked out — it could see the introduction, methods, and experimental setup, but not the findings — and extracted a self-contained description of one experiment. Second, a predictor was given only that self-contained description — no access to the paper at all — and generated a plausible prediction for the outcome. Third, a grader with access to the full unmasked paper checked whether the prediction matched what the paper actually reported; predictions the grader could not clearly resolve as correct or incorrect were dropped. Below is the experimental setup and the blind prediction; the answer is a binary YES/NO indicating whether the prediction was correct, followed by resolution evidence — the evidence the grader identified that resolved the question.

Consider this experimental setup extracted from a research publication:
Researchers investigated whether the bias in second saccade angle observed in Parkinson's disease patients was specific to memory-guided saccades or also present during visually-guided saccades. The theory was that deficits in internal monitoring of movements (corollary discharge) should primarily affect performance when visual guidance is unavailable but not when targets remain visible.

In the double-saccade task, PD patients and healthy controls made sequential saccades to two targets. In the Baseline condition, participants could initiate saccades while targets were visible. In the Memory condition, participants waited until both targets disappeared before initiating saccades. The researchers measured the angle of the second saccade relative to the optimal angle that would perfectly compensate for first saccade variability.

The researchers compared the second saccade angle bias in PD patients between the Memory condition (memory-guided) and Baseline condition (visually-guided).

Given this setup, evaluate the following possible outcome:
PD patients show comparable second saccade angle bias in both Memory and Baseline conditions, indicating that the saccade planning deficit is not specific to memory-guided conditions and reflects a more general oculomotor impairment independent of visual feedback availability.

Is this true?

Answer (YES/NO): YES